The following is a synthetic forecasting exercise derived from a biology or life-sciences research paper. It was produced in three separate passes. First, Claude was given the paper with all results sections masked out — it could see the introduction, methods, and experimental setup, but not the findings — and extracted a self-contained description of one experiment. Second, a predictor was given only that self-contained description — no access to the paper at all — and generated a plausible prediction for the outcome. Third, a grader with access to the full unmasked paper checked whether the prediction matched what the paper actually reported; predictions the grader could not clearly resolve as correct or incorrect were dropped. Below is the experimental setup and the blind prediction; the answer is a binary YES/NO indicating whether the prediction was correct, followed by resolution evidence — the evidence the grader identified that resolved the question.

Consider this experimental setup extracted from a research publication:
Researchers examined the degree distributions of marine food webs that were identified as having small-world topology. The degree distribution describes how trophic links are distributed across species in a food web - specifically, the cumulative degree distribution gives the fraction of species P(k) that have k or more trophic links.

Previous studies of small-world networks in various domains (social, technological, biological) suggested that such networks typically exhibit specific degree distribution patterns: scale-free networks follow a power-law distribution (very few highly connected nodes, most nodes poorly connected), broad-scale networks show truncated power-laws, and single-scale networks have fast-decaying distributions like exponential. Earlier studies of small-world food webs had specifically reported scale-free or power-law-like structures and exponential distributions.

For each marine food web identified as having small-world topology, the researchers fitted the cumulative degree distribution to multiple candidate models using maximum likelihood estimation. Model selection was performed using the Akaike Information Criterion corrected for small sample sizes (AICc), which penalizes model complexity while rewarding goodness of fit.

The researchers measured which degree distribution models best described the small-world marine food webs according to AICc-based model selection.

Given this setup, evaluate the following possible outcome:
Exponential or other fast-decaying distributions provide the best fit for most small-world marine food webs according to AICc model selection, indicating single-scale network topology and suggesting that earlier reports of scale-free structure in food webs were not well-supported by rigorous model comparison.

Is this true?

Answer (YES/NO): NO